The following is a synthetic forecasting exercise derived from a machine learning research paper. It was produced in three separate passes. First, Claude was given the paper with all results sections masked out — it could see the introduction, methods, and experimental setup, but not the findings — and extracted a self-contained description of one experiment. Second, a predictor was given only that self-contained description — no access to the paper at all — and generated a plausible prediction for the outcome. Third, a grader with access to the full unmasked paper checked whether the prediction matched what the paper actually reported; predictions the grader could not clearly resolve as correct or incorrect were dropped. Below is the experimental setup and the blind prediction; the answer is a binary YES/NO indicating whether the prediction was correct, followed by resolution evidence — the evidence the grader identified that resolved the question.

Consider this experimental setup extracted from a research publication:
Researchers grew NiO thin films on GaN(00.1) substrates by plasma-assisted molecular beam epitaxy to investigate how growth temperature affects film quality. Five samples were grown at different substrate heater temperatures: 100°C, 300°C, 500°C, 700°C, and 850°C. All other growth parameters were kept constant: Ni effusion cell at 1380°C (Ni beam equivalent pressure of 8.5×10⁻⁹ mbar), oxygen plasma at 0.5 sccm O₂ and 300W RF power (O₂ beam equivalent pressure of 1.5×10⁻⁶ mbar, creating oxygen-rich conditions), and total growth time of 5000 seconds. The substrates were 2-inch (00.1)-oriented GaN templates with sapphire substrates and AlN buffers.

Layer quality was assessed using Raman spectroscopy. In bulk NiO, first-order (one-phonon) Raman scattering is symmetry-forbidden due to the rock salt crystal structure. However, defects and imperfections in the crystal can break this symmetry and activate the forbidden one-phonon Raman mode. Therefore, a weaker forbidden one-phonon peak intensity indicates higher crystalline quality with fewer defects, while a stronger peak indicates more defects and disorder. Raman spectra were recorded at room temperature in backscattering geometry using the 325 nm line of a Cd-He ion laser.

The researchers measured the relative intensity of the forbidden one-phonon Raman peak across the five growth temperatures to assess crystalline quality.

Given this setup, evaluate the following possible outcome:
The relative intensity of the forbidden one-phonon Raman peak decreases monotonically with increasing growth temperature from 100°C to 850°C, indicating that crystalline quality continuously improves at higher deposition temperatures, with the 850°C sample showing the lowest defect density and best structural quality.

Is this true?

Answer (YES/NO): NO